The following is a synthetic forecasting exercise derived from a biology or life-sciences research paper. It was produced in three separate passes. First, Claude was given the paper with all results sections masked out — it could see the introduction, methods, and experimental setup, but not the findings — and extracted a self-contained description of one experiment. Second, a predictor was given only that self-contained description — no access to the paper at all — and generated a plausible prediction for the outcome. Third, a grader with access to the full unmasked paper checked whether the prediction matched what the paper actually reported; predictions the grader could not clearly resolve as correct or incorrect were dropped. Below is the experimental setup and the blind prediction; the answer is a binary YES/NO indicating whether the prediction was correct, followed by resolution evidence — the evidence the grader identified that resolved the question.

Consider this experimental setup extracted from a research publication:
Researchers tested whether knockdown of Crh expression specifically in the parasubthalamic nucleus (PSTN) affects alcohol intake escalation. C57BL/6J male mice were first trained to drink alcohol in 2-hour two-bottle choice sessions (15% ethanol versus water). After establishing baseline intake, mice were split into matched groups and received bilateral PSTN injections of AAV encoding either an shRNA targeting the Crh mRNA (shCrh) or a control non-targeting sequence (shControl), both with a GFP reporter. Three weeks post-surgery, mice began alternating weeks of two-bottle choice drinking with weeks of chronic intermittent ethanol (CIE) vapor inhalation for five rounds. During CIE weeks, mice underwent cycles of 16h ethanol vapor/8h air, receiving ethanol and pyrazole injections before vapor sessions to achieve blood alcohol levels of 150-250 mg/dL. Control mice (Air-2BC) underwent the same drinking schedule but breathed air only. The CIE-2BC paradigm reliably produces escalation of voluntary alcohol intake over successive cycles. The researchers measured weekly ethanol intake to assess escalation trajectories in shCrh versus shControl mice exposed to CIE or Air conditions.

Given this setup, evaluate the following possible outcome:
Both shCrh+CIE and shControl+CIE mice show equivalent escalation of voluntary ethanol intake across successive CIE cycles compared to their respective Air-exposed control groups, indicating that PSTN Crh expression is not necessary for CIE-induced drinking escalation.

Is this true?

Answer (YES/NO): NO